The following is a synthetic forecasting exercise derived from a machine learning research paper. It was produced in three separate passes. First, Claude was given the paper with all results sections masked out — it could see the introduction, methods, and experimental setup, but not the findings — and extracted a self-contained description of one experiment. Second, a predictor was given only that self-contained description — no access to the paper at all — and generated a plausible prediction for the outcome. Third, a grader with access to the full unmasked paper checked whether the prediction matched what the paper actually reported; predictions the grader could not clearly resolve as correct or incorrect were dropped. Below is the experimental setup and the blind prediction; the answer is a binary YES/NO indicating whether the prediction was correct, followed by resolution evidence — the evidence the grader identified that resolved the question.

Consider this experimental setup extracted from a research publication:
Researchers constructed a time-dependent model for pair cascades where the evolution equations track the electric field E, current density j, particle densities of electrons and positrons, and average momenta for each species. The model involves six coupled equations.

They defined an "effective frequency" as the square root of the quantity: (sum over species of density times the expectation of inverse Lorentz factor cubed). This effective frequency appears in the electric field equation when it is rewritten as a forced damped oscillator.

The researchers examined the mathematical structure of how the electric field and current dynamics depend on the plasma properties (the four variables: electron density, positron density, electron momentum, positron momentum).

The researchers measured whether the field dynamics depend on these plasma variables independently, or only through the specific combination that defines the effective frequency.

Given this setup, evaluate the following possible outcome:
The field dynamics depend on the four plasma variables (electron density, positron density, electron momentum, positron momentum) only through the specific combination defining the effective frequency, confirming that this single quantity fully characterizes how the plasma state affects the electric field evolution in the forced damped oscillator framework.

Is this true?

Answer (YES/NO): YES